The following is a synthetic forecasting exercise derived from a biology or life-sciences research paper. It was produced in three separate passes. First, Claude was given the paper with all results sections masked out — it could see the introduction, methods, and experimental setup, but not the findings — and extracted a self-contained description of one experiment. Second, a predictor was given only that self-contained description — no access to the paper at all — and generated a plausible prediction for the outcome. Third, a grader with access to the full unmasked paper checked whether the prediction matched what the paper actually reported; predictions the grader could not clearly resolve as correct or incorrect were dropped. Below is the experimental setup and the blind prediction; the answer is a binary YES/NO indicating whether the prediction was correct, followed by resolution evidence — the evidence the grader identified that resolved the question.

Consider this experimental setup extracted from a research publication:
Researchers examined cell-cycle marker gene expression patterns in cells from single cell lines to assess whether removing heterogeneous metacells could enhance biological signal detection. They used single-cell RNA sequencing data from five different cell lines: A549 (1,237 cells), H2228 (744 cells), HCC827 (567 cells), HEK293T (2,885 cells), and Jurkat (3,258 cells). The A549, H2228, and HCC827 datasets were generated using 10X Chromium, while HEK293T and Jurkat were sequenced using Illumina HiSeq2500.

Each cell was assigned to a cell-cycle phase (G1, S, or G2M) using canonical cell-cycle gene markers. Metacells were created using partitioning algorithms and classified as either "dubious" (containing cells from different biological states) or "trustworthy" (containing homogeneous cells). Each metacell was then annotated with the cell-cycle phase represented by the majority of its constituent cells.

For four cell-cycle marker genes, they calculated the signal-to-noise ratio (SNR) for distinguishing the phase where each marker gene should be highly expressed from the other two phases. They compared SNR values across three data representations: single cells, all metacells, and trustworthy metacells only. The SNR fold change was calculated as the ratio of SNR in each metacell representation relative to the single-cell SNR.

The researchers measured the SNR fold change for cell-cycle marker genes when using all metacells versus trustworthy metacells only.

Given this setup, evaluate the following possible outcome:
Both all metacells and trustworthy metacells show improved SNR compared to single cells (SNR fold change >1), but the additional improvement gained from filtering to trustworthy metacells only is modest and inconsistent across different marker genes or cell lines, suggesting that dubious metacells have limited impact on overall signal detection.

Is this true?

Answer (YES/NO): NO